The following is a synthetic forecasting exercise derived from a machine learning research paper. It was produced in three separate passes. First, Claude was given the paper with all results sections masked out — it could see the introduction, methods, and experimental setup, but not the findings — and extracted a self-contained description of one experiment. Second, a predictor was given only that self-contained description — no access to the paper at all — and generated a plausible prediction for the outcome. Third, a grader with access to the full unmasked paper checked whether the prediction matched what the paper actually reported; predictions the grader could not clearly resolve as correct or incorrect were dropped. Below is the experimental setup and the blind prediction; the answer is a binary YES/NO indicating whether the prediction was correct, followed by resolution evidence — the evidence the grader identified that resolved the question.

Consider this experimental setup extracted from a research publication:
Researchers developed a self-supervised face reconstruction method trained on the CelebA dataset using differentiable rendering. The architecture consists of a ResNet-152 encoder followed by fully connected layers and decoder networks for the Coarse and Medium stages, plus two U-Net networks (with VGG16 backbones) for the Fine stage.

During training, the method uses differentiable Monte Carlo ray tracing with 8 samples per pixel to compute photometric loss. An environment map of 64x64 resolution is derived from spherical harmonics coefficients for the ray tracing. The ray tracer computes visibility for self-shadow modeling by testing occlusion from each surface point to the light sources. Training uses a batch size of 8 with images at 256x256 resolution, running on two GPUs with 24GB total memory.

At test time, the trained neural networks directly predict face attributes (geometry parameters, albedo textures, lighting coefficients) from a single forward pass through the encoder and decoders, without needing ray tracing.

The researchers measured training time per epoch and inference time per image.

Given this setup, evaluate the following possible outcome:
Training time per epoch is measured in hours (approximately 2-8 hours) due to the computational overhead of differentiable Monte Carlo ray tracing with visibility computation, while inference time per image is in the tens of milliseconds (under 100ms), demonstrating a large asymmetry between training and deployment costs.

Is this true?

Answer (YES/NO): NO